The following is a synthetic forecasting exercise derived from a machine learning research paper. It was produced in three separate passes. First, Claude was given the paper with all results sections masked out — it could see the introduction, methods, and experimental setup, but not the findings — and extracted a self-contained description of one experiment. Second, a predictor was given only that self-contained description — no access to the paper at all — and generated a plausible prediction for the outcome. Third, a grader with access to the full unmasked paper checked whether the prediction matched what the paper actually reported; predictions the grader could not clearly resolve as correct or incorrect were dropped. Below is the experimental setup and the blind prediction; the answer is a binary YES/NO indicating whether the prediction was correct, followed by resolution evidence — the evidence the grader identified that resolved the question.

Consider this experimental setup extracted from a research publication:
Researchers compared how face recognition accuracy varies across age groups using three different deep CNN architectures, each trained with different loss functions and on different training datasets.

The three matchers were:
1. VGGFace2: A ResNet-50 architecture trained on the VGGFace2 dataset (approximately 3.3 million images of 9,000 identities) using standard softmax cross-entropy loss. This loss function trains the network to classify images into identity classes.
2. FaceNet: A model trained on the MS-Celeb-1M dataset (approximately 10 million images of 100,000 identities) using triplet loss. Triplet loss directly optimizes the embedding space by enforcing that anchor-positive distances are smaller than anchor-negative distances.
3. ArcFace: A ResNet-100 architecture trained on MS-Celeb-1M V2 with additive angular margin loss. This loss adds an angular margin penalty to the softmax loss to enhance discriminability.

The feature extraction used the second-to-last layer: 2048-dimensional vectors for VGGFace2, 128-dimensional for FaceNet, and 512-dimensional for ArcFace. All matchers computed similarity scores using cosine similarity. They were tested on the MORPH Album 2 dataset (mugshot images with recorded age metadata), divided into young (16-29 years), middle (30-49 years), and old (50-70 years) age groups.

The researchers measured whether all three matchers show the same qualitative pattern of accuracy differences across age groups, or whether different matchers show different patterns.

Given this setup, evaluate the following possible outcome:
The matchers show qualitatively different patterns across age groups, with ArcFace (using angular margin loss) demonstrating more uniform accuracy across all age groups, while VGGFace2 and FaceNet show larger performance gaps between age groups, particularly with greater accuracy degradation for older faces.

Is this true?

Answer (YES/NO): YES